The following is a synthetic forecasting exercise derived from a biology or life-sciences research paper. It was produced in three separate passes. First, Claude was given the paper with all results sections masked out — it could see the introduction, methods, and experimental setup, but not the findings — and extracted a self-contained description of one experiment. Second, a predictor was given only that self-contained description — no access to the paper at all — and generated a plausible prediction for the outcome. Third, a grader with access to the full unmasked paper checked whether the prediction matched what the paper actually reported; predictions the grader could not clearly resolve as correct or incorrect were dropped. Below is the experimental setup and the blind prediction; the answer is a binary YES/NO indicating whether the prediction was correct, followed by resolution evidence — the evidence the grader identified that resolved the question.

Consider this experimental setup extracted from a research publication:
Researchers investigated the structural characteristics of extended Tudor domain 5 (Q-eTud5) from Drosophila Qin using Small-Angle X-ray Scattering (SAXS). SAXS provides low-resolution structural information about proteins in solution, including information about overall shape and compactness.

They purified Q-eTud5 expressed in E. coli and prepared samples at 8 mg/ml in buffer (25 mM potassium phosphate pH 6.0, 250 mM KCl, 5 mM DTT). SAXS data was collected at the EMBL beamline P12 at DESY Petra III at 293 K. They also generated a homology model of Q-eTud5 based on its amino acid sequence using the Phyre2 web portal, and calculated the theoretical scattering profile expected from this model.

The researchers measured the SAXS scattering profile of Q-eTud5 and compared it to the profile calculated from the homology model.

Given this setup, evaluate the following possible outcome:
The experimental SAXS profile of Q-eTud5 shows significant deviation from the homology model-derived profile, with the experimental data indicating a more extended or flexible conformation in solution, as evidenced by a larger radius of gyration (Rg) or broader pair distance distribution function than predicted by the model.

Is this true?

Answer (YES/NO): NO